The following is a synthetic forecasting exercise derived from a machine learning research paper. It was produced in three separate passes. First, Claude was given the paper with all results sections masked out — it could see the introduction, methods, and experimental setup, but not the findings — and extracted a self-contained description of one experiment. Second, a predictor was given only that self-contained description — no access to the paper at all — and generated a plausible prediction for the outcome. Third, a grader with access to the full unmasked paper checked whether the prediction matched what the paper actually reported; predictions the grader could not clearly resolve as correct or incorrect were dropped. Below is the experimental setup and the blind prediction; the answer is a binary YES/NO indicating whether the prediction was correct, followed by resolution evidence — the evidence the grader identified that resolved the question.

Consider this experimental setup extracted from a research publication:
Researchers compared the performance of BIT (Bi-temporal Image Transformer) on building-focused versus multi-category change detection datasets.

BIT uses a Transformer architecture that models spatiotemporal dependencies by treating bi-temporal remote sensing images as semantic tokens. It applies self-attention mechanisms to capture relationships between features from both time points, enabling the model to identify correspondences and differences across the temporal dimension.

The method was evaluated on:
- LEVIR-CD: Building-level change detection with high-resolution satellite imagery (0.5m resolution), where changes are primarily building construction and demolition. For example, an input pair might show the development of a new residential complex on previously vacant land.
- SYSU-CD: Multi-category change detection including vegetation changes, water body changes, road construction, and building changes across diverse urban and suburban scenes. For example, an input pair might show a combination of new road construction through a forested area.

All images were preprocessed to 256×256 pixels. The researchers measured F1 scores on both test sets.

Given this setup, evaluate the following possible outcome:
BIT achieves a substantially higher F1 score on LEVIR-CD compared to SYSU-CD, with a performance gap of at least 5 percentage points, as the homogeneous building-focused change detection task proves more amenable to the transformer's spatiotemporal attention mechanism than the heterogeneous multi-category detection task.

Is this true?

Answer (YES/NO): YES